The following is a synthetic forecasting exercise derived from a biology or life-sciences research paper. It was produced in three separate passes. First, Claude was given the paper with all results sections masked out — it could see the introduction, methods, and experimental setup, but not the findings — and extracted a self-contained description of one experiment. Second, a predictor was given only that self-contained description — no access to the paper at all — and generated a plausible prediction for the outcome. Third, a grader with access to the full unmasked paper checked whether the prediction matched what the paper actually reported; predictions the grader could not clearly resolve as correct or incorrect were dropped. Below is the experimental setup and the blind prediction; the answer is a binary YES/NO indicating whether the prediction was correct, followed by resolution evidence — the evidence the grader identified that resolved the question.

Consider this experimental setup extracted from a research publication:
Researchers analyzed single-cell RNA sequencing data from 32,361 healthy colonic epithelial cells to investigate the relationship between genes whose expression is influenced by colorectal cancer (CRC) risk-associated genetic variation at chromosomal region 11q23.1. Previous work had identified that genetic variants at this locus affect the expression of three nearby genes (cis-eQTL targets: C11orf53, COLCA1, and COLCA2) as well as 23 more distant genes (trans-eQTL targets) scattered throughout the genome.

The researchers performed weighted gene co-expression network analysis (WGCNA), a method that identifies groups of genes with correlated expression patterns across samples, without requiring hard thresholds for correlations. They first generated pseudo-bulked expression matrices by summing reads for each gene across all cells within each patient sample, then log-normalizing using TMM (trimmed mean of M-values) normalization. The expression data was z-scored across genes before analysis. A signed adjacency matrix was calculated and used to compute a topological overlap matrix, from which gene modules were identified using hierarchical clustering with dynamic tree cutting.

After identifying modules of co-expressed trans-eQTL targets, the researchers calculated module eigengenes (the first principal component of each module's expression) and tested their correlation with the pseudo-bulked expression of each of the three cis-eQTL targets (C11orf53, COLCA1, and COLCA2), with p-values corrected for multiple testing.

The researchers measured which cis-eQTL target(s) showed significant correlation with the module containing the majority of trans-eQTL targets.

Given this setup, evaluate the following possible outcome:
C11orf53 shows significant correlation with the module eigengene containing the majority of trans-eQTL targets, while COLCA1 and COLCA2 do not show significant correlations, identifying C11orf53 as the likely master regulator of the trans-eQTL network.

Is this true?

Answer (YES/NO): YES